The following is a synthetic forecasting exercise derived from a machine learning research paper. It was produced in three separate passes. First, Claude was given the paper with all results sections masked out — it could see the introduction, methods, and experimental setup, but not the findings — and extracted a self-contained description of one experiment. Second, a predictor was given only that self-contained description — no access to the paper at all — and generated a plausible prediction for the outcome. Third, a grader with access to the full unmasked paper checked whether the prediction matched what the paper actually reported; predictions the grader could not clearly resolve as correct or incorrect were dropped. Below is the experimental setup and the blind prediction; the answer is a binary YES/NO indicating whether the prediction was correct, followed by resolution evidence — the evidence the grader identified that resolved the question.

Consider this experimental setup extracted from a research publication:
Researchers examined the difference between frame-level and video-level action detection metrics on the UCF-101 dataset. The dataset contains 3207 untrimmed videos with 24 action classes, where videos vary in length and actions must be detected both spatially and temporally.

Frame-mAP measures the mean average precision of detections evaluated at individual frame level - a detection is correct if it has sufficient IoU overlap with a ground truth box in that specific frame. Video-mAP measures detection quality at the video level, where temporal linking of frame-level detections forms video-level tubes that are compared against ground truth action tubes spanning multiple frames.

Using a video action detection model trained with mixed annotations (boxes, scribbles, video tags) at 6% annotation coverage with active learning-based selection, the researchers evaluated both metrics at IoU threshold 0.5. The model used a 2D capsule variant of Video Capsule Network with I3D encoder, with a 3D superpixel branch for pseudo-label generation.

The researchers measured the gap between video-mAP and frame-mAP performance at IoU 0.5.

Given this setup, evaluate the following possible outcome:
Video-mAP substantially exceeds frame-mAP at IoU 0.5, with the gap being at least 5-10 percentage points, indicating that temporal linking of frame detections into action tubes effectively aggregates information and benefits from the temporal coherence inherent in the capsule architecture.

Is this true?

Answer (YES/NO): NO